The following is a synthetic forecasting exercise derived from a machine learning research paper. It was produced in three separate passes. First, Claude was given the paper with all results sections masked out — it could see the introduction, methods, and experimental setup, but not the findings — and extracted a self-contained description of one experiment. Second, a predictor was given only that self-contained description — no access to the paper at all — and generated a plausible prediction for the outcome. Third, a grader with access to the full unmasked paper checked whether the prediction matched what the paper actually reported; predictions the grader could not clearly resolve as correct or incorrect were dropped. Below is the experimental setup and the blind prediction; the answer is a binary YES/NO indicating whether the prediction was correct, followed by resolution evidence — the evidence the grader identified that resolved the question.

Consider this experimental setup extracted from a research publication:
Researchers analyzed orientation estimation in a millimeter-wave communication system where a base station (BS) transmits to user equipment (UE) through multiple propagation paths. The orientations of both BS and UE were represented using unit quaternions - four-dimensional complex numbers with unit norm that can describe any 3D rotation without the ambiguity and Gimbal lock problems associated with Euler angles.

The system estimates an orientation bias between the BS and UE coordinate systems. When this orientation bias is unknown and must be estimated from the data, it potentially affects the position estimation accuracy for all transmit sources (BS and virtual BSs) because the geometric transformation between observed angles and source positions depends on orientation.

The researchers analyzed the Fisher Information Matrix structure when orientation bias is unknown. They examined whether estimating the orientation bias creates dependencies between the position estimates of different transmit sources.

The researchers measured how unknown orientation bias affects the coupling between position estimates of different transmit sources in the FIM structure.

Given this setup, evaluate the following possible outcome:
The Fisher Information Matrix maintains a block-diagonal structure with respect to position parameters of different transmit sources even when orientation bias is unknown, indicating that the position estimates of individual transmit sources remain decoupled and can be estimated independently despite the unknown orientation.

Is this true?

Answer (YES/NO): NO